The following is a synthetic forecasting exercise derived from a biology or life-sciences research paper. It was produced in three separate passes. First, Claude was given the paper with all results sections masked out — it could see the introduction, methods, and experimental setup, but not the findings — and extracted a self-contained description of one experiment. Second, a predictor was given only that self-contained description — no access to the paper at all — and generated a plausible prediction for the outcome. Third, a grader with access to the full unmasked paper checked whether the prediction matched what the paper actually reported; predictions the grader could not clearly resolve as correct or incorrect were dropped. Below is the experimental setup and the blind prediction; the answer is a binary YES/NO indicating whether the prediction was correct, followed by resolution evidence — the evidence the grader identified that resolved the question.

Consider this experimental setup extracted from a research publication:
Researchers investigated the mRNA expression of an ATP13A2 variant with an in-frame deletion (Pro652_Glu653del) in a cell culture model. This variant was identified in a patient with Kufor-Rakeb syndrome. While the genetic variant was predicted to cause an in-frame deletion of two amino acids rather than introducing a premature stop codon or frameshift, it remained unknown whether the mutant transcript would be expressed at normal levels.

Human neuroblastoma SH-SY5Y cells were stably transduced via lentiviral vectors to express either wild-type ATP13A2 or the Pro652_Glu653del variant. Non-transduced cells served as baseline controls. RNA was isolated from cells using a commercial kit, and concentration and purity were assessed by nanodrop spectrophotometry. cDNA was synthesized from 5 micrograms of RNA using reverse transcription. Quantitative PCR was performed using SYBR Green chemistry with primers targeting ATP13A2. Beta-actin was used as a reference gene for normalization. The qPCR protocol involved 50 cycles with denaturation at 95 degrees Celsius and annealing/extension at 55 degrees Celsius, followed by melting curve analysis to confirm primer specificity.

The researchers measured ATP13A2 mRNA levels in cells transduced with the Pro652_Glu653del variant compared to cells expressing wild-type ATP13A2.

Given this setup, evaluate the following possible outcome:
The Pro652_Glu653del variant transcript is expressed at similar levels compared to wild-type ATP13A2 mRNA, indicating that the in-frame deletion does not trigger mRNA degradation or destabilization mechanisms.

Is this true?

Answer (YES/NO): NO